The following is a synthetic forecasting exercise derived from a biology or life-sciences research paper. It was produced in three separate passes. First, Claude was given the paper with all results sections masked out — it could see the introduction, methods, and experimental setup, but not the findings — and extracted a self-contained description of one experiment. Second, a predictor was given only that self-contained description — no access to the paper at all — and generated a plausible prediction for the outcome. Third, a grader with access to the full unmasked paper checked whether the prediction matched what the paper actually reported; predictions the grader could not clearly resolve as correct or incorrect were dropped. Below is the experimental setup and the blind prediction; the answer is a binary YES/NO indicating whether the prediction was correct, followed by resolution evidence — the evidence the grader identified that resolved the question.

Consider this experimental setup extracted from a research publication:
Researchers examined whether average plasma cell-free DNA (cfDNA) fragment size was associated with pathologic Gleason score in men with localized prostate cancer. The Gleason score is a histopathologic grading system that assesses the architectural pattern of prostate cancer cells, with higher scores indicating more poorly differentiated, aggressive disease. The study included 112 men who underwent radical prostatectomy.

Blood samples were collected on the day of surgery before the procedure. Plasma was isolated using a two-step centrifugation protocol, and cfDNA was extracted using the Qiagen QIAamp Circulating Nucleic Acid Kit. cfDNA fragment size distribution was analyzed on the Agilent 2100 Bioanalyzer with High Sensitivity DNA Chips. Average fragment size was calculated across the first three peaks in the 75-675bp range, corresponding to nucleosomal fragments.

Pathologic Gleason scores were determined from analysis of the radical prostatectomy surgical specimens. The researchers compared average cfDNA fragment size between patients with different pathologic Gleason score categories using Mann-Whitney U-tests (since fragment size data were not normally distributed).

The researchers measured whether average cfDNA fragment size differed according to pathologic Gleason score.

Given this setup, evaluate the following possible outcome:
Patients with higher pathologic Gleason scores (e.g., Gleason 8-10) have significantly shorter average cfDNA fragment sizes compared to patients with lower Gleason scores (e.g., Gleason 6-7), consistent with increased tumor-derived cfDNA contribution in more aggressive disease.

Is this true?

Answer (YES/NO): NO